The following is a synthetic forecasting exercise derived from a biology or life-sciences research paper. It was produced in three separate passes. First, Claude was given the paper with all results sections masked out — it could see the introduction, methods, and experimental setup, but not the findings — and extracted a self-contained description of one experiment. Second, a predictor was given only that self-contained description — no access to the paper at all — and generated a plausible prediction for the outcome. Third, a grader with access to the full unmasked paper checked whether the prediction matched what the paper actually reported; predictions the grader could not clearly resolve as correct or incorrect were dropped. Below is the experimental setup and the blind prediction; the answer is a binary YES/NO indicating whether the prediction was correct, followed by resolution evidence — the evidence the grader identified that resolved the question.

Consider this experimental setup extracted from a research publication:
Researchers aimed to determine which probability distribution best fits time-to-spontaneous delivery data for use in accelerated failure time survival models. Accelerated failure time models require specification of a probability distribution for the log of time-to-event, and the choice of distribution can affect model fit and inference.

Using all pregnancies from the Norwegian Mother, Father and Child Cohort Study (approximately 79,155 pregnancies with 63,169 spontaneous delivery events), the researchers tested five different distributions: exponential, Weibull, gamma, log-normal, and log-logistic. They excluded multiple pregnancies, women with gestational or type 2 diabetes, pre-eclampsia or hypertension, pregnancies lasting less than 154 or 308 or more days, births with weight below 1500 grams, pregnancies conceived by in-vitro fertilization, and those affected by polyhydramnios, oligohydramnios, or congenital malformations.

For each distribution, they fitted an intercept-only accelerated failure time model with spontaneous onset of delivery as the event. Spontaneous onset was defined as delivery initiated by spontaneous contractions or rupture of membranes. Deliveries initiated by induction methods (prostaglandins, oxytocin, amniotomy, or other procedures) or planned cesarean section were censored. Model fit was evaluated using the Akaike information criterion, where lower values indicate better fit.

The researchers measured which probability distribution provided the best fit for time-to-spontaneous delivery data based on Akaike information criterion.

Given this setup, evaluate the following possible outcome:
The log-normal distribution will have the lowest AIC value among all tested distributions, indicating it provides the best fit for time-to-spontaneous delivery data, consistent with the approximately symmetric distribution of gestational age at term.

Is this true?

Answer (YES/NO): NO